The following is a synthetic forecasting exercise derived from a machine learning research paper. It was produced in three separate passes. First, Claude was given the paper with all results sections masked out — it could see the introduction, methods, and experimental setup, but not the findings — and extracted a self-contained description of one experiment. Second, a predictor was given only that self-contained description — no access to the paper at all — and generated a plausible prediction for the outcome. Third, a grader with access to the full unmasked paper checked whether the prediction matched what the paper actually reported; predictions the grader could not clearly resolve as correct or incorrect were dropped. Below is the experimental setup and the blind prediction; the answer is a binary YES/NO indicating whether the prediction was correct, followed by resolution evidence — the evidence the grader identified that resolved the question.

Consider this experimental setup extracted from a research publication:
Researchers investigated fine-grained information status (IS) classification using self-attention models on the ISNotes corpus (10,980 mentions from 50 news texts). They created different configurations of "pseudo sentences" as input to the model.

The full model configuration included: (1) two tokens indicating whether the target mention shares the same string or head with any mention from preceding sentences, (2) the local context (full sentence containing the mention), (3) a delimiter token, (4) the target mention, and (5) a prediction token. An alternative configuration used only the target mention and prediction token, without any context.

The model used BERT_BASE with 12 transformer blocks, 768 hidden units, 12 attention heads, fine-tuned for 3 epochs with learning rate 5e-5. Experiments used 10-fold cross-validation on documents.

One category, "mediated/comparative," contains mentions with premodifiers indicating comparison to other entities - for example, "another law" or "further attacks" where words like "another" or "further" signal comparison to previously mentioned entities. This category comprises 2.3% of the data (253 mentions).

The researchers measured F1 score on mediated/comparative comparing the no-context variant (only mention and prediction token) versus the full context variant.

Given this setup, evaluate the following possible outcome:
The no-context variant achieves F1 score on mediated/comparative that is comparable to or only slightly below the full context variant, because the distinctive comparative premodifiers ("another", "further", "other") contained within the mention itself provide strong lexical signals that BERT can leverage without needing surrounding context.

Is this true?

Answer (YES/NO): YES